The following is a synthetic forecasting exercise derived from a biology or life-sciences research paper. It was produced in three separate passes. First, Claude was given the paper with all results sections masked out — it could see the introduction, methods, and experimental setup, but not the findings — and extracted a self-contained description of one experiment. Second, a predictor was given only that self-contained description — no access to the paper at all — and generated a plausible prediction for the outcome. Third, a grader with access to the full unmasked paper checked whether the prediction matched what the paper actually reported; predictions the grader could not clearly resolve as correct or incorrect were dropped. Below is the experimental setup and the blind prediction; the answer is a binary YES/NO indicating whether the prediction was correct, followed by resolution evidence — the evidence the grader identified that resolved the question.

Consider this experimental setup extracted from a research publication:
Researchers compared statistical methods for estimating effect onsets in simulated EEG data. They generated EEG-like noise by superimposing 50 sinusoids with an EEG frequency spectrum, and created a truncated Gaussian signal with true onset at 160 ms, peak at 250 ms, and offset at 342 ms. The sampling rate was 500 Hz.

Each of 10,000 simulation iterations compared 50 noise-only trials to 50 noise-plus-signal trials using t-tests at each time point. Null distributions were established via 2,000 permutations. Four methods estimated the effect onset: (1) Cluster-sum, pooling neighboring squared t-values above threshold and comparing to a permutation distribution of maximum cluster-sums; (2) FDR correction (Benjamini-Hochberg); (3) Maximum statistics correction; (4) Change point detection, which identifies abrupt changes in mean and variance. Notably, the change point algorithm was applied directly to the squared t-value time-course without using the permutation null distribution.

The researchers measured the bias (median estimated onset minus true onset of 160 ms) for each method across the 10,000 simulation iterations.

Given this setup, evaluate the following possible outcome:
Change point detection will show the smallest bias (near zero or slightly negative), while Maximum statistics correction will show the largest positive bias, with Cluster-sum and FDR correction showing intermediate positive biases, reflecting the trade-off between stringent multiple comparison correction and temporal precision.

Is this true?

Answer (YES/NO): NO